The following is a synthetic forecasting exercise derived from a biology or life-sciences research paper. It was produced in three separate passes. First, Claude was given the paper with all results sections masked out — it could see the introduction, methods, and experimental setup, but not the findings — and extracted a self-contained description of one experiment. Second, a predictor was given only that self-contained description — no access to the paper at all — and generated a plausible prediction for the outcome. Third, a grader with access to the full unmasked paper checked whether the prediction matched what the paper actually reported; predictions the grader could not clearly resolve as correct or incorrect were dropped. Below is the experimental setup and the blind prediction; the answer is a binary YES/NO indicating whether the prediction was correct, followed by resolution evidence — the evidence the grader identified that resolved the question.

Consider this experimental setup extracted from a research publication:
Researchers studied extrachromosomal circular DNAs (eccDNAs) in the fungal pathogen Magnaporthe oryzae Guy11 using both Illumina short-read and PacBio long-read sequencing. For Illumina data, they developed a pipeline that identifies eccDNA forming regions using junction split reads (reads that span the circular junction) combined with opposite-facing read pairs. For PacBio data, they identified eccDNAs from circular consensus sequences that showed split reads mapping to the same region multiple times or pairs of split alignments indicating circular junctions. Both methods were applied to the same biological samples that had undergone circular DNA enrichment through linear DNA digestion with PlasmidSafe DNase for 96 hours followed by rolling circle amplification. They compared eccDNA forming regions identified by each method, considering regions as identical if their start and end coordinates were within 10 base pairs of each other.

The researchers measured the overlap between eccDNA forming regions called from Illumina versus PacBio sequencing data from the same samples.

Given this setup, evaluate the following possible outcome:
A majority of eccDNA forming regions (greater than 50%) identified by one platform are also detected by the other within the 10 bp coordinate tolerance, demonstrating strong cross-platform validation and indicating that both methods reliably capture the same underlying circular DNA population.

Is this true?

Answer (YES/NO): YES